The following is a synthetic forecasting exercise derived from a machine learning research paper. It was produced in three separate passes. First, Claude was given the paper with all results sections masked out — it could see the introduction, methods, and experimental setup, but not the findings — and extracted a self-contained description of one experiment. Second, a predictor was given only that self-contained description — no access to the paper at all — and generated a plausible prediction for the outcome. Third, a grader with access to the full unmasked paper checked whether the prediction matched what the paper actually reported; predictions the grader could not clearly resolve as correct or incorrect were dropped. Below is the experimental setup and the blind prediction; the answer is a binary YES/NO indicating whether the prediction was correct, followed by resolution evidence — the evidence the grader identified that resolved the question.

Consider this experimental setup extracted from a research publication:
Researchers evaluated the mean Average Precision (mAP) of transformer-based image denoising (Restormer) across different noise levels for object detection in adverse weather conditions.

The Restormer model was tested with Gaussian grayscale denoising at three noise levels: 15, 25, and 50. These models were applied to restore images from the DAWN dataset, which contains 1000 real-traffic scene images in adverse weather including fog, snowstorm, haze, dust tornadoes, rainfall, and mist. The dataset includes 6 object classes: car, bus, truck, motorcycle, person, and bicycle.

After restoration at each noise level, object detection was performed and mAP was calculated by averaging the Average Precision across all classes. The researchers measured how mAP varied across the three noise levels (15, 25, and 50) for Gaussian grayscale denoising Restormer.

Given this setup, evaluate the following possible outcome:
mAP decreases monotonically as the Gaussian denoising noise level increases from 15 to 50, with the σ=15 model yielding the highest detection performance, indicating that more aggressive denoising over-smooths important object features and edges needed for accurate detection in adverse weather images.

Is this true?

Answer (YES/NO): NO